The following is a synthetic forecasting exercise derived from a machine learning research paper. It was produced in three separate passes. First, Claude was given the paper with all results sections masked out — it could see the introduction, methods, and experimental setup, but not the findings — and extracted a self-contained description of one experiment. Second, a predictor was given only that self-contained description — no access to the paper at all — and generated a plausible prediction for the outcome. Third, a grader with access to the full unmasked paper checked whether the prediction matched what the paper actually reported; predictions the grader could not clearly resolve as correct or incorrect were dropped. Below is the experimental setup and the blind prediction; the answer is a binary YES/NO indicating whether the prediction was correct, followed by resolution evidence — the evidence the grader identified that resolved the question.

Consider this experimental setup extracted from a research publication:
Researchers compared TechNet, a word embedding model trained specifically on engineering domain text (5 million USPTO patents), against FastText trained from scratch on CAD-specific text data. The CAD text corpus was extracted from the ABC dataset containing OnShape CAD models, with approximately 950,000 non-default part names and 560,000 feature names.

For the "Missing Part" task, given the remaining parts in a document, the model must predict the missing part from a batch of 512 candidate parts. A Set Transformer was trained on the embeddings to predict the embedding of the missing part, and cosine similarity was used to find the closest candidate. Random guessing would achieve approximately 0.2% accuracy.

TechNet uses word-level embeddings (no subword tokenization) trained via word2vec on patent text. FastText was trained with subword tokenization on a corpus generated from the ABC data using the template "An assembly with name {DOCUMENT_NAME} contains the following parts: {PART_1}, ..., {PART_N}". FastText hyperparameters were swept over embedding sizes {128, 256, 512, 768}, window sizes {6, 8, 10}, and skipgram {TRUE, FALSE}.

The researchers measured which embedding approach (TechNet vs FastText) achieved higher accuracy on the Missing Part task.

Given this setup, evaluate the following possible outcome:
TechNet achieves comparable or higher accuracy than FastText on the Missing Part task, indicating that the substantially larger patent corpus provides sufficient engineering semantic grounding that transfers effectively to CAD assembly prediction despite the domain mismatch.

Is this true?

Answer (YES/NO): NO